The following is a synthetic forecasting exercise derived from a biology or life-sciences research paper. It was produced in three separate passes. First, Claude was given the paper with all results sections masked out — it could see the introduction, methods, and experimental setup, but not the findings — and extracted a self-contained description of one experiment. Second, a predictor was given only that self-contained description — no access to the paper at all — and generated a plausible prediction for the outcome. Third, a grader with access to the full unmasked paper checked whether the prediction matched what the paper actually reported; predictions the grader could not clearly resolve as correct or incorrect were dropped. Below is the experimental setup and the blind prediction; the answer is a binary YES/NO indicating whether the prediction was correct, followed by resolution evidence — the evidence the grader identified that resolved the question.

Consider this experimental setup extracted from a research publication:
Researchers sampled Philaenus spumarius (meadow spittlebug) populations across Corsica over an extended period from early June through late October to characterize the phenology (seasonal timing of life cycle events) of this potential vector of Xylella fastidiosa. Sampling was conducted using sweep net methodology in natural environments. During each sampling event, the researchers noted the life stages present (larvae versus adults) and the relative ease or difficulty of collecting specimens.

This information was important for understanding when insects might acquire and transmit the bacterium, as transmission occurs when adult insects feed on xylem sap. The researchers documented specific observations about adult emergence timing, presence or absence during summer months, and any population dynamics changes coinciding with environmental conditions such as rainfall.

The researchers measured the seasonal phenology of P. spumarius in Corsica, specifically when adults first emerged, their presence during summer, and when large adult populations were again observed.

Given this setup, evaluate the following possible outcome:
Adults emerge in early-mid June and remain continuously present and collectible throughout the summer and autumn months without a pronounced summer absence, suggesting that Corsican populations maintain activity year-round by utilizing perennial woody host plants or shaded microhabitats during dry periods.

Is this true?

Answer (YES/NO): NO